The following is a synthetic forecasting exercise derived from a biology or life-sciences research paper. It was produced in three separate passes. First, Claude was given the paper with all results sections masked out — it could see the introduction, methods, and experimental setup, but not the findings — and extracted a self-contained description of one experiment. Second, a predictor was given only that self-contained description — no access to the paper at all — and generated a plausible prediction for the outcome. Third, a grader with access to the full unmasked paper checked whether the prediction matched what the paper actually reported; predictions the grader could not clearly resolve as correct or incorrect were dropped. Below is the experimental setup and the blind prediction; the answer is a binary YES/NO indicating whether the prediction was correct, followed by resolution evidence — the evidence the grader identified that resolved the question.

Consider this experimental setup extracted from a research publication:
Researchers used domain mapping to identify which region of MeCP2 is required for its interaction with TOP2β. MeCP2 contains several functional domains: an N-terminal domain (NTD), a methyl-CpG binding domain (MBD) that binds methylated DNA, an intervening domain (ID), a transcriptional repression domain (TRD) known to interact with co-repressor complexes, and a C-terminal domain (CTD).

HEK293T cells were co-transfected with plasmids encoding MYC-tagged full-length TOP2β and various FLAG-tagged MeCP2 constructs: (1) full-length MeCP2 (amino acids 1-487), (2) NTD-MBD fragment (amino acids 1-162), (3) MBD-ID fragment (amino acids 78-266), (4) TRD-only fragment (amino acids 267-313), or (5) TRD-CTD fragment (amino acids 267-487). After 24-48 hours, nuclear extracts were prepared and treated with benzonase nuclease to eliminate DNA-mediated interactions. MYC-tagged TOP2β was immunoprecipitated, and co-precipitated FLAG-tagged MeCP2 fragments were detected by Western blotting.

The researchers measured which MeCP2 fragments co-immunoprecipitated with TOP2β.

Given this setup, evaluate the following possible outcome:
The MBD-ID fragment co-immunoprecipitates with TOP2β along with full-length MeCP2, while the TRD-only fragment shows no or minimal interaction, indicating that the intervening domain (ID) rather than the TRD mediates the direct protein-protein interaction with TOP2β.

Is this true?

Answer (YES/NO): NO